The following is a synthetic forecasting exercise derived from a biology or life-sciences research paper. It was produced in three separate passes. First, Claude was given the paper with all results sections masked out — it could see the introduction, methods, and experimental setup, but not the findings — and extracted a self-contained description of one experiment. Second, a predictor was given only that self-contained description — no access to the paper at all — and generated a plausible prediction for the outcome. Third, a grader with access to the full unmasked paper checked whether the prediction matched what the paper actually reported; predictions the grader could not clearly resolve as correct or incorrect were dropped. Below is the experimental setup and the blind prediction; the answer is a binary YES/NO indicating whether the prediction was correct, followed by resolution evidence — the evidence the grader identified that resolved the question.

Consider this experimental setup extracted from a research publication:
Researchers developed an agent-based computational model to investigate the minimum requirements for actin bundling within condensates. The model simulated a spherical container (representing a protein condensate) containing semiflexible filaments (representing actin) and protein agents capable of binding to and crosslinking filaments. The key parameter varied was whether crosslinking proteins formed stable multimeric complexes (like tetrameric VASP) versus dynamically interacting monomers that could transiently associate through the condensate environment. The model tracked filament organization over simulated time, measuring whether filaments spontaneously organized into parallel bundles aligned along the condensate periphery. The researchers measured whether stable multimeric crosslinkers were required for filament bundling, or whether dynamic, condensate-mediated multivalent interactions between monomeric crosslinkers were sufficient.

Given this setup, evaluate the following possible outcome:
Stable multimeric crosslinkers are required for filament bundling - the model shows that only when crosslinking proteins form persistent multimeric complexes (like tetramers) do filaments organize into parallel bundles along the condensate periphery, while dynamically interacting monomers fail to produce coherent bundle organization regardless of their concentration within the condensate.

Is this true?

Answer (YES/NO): NO